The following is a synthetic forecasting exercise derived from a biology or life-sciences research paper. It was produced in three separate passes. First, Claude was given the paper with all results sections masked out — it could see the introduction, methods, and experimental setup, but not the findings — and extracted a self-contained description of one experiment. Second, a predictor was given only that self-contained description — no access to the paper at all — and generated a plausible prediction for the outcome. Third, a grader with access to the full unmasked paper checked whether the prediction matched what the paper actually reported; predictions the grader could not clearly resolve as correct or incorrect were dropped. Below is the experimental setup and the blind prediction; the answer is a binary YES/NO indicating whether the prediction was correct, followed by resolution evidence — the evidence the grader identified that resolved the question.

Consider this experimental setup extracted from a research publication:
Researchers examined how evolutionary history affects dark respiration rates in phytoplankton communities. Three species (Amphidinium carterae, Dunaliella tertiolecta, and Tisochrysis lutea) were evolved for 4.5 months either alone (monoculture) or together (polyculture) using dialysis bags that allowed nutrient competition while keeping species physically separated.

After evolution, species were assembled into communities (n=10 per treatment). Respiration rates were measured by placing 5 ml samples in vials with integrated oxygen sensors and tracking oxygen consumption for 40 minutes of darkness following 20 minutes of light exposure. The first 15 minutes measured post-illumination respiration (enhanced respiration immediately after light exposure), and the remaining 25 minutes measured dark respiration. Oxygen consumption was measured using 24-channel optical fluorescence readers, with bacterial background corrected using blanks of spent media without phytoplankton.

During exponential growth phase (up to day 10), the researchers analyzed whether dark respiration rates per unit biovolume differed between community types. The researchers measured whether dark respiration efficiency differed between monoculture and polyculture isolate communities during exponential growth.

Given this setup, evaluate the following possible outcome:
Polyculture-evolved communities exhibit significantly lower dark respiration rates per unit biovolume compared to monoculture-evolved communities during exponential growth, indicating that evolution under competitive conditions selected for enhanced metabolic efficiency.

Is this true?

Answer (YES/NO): NO